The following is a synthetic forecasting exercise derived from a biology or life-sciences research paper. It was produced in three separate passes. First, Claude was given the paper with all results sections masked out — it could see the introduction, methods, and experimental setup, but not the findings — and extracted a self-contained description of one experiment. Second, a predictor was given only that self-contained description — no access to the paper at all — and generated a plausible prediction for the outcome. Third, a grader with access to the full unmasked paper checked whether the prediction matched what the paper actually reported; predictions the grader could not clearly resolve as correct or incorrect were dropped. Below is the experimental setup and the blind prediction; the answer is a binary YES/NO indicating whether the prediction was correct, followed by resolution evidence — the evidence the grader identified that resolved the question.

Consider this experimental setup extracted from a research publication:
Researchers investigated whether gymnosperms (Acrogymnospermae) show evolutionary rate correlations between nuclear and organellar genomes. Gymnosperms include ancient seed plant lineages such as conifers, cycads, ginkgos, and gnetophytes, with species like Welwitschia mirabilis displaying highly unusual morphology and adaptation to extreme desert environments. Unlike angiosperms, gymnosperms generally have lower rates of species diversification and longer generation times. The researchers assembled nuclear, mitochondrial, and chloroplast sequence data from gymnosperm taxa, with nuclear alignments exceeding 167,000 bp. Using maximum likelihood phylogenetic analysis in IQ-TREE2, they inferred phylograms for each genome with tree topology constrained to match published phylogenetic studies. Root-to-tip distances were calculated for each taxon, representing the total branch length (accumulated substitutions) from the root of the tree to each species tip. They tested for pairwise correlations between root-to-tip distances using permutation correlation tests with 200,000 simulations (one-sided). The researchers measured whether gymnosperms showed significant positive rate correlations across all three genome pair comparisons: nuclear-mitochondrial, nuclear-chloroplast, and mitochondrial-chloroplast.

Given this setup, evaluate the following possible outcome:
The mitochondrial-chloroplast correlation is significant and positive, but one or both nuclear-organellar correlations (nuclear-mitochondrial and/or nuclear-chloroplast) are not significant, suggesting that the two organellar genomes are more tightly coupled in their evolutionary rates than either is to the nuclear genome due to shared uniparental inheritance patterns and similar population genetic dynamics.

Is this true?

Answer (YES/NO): NO